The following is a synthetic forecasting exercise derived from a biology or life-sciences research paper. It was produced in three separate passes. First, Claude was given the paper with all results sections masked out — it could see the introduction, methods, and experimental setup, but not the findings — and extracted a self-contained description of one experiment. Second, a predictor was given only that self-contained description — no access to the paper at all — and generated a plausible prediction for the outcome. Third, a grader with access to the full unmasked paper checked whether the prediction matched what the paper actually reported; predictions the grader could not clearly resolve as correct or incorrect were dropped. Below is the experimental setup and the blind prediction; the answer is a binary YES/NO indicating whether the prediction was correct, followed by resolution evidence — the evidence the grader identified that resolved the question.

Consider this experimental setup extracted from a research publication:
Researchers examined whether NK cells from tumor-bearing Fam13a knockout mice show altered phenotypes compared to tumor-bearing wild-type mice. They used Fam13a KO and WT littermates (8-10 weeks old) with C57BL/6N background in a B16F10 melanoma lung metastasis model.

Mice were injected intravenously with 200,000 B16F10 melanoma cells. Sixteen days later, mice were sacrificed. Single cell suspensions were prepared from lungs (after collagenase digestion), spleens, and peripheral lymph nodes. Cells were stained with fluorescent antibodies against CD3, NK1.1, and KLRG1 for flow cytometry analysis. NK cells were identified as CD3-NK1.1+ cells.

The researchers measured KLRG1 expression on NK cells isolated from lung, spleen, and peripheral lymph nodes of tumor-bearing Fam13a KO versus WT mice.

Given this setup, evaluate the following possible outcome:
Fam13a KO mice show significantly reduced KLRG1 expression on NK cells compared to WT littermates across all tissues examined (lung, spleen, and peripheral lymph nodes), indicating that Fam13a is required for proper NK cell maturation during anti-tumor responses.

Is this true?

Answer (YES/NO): NO